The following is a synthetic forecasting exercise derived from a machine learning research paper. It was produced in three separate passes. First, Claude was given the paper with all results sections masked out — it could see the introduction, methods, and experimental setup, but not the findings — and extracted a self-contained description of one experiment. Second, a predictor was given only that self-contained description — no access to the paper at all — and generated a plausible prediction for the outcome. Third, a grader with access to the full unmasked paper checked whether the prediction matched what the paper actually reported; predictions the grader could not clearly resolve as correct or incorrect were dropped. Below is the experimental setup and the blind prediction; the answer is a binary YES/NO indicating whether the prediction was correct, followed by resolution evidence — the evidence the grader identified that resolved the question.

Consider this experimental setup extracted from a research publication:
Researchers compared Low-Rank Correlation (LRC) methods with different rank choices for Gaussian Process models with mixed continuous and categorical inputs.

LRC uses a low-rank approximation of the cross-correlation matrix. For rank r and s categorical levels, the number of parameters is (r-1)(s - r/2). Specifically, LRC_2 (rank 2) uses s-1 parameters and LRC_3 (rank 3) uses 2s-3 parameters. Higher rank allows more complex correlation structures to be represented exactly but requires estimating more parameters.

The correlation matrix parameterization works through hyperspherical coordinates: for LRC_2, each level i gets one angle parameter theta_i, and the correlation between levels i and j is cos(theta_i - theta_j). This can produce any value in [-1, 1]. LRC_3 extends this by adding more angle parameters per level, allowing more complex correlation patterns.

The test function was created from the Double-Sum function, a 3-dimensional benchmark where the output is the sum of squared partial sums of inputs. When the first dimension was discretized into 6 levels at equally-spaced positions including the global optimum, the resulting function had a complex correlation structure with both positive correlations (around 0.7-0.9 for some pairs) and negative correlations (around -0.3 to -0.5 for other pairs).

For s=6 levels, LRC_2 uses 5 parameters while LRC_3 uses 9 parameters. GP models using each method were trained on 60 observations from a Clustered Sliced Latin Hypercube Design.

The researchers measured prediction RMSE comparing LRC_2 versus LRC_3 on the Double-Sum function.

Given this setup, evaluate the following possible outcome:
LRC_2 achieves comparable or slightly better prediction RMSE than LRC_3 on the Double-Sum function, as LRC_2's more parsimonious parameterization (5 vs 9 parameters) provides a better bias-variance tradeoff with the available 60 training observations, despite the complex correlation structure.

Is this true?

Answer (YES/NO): NO